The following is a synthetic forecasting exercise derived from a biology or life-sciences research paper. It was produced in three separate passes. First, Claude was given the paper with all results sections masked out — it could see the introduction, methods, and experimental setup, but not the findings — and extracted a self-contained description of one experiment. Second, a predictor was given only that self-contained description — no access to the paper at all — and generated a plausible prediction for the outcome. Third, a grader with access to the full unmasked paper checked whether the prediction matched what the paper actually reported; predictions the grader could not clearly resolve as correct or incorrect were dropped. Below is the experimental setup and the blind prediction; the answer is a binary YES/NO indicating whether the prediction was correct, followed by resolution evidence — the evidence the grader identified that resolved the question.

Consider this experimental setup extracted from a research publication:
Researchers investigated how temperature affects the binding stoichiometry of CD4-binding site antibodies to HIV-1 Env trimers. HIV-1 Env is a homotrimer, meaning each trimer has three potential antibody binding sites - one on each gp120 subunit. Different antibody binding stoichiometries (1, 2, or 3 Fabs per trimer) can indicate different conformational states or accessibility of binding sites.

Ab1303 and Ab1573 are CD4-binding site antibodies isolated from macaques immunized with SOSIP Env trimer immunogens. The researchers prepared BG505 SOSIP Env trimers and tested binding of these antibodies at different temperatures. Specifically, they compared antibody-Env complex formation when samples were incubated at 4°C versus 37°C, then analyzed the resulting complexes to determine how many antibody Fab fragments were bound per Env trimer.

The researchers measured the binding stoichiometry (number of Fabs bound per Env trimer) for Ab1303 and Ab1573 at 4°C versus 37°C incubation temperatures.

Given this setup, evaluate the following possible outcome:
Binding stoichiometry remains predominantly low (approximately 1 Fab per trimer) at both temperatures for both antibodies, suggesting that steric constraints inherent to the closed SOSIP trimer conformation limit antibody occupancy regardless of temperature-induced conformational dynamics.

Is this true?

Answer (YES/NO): NO